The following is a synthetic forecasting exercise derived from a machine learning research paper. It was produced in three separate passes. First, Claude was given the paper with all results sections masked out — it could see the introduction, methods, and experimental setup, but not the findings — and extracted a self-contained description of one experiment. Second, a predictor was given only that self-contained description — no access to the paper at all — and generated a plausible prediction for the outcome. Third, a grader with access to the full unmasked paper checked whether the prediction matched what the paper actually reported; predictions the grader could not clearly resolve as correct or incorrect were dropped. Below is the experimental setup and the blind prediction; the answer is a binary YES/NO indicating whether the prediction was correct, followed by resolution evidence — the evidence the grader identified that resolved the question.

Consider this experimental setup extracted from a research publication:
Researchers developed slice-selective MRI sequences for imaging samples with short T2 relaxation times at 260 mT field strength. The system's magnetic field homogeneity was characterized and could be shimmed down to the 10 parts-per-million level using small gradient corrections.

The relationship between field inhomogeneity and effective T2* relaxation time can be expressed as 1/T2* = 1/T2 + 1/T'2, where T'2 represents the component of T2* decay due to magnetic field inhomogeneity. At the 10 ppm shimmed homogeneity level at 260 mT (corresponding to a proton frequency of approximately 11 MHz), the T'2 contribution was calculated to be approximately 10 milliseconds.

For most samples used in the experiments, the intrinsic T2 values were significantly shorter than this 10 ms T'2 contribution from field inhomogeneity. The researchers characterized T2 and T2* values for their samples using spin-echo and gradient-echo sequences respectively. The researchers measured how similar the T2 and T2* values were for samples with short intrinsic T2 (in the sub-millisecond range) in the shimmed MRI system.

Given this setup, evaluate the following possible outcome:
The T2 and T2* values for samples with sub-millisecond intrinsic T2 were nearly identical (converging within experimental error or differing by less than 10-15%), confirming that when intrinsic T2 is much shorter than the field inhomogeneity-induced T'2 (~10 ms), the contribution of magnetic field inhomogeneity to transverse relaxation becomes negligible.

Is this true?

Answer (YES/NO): YES